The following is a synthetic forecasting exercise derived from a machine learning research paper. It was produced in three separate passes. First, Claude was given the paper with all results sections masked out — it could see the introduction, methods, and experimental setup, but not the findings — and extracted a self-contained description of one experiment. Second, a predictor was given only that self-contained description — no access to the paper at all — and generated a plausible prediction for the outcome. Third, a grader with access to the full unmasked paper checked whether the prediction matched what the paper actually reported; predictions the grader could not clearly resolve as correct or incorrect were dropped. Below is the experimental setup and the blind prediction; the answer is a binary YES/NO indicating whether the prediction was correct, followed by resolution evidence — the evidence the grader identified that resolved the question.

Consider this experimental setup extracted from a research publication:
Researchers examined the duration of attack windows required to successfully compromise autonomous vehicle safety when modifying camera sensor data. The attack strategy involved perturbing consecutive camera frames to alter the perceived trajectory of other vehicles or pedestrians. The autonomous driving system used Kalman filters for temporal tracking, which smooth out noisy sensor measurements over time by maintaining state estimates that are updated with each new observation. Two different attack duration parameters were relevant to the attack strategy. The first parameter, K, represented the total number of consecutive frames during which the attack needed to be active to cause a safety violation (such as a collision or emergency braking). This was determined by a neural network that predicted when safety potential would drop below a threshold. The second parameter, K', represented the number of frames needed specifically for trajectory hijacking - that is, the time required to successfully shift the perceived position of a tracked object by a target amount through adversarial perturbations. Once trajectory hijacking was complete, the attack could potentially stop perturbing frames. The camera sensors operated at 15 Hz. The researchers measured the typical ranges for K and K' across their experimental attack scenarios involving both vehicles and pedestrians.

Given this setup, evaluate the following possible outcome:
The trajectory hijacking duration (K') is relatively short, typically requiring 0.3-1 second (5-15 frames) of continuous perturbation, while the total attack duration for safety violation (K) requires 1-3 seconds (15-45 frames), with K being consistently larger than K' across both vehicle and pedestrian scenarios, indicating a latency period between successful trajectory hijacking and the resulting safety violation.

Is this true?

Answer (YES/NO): NO